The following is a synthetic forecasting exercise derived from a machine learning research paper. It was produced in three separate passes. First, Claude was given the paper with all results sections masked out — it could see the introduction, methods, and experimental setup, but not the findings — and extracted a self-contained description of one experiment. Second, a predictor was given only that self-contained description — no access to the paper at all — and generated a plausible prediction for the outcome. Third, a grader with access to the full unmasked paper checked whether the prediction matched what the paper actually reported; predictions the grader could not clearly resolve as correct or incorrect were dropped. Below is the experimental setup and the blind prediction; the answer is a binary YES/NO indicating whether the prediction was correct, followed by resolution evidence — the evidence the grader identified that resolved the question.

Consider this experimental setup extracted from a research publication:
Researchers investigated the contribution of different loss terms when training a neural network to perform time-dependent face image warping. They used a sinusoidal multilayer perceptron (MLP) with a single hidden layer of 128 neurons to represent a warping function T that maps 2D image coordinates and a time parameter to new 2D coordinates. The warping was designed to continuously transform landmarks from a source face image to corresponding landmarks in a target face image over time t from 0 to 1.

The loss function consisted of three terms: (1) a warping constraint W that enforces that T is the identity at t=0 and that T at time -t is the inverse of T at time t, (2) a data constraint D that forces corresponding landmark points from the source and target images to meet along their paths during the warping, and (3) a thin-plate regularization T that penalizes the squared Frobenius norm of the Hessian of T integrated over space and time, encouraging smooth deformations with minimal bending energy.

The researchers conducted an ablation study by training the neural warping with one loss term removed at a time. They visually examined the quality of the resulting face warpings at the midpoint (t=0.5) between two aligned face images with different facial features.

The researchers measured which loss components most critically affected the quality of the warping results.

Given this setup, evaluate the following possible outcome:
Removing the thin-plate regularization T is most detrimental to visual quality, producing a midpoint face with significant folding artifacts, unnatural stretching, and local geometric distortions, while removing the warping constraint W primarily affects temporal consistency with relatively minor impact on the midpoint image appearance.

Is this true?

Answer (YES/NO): YES